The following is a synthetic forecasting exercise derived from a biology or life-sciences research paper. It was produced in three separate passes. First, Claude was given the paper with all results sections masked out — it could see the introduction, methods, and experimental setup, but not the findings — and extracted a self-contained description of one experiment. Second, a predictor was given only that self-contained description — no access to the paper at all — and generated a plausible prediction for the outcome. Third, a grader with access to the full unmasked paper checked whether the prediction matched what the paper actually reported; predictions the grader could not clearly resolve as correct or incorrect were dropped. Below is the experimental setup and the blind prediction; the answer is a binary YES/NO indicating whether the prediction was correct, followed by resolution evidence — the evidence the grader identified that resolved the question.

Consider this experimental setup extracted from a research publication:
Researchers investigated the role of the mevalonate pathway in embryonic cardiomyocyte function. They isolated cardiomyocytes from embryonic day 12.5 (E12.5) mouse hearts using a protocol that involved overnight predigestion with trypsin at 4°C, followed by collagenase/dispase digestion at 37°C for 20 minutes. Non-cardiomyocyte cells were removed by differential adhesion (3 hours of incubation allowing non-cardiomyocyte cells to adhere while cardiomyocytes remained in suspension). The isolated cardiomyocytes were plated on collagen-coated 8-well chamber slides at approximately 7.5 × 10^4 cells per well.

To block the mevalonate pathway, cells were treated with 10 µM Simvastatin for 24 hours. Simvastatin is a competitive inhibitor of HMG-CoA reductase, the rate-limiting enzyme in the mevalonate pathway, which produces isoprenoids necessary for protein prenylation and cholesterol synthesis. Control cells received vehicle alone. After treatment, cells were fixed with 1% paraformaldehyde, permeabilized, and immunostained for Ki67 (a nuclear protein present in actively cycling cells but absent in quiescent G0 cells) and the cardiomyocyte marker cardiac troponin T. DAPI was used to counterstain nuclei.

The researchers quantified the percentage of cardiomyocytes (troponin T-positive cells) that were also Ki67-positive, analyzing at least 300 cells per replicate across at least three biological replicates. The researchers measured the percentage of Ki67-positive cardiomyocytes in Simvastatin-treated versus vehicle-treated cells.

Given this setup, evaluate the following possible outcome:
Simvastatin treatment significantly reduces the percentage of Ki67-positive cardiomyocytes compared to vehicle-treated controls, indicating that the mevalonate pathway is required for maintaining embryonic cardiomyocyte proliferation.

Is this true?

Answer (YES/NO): YES